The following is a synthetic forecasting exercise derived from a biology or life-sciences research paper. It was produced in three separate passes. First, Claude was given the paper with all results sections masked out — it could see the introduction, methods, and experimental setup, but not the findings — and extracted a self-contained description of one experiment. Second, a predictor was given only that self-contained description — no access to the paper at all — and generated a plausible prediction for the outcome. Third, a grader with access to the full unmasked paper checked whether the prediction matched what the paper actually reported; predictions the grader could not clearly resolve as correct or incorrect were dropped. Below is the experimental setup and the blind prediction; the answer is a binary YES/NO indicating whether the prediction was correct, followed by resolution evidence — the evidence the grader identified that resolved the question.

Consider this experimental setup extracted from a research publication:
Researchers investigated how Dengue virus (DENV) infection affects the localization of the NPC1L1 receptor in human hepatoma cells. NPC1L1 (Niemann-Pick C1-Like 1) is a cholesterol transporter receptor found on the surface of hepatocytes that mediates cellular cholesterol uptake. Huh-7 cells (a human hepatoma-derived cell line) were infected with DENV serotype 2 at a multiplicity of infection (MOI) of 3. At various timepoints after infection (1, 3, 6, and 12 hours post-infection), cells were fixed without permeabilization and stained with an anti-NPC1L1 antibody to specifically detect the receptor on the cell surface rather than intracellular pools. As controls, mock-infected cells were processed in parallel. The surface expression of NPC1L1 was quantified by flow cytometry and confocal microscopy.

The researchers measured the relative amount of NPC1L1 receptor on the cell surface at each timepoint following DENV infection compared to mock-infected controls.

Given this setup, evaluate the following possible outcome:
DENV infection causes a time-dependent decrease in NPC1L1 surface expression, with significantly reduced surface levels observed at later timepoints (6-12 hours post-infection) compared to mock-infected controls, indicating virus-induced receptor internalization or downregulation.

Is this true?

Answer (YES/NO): NO